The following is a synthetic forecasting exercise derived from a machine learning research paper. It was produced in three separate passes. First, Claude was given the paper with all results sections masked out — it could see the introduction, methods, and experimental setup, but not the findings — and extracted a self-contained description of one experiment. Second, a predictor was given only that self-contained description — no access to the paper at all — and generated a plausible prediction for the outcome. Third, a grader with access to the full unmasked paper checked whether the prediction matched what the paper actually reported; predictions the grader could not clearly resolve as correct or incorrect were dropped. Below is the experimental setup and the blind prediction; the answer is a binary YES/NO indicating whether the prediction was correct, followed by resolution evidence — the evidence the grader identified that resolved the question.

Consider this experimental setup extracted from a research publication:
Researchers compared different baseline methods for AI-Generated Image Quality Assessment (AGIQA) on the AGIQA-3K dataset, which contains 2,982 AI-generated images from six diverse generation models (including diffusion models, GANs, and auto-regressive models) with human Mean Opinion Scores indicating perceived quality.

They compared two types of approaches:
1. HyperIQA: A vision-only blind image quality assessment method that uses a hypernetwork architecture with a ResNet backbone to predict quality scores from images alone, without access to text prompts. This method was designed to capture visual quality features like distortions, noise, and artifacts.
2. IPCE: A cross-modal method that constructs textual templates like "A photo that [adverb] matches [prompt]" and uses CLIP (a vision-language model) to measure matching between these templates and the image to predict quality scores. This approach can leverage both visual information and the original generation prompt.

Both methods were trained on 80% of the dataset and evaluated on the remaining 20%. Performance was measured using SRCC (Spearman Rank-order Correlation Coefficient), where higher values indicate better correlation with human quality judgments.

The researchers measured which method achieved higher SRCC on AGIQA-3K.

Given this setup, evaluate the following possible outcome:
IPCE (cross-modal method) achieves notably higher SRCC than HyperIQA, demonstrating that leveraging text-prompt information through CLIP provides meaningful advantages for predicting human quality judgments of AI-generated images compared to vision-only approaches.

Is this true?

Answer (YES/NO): YES